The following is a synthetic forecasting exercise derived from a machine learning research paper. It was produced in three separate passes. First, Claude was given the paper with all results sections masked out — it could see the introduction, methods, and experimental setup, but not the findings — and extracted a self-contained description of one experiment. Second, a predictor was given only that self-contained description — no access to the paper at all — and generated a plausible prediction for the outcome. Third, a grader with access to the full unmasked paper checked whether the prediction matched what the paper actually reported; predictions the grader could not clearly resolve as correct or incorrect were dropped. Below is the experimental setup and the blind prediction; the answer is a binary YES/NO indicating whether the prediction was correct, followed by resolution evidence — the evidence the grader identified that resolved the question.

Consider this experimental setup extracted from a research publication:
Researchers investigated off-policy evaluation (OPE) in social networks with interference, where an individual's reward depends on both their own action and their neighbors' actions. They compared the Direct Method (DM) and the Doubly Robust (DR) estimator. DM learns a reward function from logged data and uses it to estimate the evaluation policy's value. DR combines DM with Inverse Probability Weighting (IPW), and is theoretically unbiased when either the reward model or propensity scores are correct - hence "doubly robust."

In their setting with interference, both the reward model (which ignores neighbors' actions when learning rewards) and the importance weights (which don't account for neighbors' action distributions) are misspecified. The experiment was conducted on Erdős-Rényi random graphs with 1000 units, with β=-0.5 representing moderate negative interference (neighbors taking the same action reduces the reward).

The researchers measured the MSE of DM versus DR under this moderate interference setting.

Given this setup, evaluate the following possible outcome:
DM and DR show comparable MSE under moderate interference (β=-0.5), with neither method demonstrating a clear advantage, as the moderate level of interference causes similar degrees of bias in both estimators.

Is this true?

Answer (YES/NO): YES